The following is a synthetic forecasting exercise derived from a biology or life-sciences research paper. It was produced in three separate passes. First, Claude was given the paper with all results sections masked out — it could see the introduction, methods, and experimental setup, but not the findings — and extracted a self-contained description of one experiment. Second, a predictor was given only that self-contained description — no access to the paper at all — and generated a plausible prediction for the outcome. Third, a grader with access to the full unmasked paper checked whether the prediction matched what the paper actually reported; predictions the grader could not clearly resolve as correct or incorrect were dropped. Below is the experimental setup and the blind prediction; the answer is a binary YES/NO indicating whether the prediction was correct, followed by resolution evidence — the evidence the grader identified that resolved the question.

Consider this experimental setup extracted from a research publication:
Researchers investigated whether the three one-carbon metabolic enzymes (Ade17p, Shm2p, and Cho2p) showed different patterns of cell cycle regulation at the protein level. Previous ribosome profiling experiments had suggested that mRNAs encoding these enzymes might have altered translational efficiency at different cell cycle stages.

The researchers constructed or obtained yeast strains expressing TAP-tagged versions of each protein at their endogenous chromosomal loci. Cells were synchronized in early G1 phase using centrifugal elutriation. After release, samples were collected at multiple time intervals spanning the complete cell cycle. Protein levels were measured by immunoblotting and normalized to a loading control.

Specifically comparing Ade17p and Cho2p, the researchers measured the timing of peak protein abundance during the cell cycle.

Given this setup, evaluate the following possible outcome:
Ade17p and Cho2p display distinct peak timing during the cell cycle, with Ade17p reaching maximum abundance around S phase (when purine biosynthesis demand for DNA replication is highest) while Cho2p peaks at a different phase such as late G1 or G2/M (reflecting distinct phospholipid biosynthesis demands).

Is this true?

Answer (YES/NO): NO